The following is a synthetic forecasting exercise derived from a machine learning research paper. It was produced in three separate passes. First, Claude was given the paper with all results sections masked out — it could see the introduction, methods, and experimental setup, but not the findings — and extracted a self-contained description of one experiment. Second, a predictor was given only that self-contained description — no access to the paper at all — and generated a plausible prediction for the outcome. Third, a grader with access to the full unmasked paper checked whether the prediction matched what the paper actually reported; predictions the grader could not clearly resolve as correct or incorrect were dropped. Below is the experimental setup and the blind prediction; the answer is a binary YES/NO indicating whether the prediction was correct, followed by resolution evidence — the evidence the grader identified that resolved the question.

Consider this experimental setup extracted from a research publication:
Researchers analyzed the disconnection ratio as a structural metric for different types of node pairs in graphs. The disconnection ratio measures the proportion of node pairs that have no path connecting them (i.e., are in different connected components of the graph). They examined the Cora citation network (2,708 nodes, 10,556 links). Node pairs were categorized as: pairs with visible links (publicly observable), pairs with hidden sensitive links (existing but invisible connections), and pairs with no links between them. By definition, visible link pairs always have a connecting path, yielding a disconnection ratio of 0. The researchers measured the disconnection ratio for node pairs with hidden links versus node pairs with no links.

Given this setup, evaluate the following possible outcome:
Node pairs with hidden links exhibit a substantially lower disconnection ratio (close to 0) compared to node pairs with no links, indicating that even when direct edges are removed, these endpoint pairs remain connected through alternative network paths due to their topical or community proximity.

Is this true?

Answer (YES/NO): NO